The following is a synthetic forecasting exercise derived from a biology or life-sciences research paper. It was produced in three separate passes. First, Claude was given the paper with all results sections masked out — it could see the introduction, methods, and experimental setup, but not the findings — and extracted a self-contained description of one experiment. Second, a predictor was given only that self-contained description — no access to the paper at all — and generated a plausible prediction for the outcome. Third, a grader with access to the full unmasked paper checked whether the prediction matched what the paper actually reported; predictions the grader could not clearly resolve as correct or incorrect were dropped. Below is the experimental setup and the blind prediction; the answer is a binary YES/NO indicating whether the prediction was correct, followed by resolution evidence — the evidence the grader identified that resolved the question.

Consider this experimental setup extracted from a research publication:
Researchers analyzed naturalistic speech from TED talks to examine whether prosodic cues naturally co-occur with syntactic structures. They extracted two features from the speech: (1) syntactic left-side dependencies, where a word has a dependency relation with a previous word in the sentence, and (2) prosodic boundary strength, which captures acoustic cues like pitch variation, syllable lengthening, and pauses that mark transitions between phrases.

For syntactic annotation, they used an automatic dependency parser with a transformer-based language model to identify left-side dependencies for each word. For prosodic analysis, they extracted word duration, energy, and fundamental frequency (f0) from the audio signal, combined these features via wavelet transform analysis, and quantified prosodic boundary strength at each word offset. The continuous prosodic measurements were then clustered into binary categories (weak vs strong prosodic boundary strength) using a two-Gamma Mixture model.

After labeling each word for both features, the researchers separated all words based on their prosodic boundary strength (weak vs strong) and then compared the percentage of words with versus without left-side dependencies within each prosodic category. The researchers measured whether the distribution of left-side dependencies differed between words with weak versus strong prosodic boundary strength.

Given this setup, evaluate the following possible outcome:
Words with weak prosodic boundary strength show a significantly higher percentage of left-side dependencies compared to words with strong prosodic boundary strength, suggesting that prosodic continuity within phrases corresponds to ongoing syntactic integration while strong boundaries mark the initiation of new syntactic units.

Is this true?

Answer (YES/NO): NO